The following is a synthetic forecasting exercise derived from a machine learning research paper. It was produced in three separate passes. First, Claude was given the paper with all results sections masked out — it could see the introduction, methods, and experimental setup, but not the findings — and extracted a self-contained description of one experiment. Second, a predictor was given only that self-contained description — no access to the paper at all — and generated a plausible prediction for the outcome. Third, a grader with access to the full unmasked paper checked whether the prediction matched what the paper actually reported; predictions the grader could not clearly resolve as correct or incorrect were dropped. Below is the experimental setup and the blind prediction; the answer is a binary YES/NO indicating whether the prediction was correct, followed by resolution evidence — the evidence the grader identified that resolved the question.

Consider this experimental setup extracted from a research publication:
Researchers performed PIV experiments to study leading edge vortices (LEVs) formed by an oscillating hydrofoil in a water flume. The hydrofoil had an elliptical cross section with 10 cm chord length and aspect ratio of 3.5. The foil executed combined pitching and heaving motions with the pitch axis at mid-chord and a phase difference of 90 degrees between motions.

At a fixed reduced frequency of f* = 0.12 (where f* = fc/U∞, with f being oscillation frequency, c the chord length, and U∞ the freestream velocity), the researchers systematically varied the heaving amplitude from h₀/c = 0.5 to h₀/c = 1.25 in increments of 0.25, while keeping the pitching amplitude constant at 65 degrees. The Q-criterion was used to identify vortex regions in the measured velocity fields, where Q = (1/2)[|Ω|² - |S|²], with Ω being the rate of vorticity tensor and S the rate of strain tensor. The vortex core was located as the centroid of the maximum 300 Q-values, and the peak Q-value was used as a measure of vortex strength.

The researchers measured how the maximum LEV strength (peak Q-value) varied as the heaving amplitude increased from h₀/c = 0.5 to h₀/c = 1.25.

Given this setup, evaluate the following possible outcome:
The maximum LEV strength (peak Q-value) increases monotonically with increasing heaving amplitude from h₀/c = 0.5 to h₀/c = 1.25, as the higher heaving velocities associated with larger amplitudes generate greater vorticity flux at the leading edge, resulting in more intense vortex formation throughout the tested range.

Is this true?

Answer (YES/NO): NO